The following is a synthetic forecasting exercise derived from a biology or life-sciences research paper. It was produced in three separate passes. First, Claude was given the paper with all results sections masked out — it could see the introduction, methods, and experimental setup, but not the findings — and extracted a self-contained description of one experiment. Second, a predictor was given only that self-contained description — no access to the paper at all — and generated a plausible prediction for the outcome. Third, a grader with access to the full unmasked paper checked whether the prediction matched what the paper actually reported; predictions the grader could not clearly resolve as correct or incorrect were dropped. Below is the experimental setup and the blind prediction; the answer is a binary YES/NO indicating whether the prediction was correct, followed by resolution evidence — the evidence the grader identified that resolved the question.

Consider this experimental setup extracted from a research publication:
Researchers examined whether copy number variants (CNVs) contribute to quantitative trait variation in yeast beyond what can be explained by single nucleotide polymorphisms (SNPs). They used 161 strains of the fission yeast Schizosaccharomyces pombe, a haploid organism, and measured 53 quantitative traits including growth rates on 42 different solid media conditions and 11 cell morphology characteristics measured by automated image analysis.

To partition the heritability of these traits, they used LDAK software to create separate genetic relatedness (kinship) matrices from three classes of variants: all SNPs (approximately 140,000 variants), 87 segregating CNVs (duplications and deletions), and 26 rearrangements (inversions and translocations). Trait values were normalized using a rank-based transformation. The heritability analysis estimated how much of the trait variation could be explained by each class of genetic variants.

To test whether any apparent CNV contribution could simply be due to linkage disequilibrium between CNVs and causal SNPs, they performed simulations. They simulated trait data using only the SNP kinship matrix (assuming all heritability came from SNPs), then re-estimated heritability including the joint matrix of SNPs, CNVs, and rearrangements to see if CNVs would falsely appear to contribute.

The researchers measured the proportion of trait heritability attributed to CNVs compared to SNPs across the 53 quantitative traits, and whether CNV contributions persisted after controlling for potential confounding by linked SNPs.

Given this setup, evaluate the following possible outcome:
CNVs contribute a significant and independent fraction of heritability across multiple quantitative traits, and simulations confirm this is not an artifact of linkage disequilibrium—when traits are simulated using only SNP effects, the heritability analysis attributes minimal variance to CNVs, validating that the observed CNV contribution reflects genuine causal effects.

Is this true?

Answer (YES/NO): YES